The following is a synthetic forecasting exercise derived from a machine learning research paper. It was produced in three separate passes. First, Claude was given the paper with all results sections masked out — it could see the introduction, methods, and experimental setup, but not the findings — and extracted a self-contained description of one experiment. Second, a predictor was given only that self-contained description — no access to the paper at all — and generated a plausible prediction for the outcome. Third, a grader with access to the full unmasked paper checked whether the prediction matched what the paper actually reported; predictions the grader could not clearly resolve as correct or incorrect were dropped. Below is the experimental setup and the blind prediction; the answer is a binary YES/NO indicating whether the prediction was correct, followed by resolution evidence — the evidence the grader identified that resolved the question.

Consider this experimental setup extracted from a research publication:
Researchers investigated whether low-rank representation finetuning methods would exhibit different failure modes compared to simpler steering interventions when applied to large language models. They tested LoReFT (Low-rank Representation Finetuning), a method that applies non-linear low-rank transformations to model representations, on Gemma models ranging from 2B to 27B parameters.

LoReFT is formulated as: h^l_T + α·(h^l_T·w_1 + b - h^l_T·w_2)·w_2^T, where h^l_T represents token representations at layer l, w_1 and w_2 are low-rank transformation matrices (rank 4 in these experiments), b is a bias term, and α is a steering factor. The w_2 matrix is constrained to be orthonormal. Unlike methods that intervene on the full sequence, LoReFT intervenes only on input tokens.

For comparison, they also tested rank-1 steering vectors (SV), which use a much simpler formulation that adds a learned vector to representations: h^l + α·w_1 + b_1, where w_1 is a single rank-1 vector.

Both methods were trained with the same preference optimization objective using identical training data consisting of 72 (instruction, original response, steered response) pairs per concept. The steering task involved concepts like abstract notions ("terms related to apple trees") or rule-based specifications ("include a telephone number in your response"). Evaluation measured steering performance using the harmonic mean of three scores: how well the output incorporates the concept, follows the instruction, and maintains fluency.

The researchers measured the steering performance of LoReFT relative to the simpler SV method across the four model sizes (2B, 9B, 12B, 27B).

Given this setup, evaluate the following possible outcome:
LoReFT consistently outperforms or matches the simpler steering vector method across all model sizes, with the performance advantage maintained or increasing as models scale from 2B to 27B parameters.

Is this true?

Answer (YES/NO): NO